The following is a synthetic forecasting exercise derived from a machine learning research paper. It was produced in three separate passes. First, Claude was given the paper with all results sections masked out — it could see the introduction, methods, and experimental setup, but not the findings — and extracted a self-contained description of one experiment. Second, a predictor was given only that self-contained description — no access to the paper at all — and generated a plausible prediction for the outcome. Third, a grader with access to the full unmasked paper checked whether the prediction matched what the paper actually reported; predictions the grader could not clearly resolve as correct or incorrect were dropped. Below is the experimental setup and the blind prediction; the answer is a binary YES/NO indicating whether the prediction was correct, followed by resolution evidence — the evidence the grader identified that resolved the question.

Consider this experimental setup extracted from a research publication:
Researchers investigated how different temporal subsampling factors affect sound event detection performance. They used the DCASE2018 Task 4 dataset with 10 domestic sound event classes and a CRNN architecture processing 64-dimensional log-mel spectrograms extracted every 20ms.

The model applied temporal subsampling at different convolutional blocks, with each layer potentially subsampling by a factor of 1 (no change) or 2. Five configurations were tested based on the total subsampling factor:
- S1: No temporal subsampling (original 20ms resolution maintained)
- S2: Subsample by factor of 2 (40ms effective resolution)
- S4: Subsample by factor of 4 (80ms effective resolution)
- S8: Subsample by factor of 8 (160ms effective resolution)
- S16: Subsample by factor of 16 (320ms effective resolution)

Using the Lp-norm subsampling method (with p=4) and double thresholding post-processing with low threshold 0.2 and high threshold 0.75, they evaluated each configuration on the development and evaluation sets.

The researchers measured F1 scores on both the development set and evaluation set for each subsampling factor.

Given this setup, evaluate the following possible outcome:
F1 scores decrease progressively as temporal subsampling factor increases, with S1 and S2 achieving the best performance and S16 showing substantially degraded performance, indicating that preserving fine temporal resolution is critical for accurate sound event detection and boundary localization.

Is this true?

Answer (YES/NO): NO